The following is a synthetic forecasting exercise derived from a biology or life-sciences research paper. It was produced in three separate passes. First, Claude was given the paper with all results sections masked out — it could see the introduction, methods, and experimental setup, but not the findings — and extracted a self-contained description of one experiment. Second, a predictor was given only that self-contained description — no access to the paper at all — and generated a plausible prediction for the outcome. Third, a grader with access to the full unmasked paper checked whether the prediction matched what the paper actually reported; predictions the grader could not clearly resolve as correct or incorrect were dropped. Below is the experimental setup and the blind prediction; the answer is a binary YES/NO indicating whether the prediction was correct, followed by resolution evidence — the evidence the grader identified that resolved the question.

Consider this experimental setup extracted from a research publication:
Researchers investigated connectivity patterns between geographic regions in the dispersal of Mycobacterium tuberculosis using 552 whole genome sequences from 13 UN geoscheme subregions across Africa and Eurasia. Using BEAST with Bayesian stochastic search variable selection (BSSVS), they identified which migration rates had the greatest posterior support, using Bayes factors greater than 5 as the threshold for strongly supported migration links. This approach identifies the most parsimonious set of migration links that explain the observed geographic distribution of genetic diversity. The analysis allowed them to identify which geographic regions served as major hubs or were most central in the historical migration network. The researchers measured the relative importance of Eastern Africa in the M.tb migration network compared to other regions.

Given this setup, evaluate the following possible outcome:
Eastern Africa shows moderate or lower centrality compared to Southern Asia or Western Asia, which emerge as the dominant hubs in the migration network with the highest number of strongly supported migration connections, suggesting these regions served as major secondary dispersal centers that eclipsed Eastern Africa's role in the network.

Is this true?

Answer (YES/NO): NO